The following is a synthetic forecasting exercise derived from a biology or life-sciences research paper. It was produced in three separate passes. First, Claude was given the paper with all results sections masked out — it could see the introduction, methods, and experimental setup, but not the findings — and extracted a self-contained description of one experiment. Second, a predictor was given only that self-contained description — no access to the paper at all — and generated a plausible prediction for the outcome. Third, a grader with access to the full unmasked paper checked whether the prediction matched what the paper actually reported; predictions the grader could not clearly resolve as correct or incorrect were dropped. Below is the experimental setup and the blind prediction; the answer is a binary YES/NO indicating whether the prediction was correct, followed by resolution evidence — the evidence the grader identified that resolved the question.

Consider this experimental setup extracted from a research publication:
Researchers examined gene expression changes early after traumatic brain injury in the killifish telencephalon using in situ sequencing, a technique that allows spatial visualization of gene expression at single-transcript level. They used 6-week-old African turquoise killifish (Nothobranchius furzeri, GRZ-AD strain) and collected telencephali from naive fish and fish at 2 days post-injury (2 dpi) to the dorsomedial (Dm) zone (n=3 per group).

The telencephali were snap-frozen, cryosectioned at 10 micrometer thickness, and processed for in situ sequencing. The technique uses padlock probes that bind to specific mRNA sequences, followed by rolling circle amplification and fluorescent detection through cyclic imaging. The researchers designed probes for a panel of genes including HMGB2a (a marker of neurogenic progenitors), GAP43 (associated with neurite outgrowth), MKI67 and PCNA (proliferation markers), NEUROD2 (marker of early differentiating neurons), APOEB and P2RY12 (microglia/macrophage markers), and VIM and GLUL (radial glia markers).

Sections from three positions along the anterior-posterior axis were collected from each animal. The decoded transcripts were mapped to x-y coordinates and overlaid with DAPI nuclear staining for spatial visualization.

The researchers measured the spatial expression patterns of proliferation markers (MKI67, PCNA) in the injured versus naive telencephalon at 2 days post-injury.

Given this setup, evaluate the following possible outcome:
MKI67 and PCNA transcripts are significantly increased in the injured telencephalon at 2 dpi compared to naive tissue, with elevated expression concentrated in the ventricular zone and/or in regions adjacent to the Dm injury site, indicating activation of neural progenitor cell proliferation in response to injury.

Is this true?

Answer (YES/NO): YES